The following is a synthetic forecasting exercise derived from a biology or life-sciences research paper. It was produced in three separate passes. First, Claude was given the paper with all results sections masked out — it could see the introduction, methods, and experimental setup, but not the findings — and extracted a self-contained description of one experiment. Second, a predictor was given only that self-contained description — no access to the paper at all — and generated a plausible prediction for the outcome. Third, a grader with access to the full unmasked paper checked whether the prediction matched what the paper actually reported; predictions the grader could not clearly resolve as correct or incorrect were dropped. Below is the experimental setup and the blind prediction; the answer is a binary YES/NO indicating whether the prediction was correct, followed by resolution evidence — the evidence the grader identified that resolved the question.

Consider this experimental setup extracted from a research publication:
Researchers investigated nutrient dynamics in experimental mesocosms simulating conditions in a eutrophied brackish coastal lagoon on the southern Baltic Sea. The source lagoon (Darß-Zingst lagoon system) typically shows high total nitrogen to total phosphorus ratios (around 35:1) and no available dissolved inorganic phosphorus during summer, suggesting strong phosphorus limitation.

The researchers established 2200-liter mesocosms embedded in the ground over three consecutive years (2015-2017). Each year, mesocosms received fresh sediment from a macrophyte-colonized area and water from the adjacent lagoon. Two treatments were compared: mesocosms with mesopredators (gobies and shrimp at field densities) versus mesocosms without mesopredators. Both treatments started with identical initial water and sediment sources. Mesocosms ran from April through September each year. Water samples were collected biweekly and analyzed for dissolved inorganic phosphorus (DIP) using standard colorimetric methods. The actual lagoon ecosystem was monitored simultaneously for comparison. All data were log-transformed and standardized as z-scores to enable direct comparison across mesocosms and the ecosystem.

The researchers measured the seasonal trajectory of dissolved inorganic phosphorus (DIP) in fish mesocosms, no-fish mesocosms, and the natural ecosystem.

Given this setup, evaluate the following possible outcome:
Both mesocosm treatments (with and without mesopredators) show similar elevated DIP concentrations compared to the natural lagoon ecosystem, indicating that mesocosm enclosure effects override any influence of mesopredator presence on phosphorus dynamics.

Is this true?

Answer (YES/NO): NO